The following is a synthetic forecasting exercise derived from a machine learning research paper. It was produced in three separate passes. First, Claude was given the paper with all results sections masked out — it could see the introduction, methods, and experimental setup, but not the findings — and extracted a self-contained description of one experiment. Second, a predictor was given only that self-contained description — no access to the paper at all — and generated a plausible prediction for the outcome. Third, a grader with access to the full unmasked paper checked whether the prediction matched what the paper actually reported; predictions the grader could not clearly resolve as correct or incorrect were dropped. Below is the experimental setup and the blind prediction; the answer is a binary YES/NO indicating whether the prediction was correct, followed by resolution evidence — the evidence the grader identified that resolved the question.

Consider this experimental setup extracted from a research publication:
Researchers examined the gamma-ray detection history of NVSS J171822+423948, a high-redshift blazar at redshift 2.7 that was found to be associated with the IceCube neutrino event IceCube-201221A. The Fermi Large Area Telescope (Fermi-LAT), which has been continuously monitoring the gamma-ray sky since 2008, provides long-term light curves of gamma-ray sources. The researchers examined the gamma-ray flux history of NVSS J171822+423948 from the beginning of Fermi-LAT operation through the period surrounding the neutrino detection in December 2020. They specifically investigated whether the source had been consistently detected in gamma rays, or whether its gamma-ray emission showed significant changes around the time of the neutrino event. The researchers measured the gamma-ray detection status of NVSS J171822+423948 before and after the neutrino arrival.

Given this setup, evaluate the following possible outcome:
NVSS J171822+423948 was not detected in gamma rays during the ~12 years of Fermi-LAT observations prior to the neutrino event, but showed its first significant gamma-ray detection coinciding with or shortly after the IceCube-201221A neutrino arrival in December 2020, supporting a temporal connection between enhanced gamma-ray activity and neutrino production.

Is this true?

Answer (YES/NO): YES